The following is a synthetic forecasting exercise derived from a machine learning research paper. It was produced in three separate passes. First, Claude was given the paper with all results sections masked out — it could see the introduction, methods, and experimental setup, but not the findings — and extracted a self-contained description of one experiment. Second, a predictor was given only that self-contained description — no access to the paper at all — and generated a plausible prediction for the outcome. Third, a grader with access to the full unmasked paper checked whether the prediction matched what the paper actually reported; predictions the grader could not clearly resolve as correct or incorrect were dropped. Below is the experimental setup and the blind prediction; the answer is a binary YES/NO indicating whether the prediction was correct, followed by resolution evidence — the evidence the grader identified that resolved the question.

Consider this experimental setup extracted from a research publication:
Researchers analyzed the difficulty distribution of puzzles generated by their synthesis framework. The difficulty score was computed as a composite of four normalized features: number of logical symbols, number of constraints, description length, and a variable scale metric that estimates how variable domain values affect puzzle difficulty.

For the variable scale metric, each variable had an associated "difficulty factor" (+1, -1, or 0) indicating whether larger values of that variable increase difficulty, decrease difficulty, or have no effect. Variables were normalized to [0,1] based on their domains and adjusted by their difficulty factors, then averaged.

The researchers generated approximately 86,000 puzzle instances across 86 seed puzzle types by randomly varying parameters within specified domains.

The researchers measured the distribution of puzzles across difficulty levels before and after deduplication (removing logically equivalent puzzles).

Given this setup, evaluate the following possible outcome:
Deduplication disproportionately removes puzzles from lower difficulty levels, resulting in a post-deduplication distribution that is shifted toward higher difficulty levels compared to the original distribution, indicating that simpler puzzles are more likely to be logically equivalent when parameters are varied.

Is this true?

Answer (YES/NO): YES